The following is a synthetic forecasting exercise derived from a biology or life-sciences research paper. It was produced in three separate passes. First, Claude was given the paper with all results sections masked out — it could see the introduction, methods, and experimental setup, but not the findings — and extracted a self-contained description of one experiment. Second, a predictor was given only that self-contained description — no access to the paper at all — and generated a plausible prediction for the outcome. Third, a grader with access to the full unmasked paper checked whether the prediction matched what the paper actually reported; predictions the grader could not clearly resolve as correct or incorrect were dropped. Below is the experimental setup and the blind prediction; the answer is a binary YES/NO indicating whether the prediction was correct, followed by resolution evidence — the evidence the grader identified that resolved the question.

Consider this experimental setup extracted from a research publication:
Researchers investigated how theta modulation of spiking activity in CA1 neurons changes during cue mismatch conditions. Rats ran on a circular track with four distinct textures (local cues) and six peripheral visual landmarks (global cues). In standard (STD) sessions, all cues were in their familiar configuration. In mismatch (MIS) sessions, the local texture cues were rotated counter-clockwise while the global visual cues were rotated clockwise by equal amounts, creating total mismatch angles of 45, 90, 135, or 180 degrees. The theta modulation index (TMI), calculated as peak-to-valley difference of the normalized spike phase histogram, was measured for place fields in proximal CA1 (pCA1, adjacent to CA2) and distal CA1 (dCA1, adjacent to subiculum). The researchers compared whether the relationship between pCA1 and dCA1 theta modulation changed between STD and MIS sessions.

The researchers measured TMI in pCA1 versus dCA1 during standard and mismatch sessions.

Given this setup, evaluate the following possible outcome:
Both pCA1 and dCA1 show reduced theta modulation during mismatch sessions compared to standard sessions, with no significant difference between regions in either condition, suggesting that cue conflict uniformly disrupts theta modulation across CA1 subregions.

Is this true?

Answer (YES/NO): NO